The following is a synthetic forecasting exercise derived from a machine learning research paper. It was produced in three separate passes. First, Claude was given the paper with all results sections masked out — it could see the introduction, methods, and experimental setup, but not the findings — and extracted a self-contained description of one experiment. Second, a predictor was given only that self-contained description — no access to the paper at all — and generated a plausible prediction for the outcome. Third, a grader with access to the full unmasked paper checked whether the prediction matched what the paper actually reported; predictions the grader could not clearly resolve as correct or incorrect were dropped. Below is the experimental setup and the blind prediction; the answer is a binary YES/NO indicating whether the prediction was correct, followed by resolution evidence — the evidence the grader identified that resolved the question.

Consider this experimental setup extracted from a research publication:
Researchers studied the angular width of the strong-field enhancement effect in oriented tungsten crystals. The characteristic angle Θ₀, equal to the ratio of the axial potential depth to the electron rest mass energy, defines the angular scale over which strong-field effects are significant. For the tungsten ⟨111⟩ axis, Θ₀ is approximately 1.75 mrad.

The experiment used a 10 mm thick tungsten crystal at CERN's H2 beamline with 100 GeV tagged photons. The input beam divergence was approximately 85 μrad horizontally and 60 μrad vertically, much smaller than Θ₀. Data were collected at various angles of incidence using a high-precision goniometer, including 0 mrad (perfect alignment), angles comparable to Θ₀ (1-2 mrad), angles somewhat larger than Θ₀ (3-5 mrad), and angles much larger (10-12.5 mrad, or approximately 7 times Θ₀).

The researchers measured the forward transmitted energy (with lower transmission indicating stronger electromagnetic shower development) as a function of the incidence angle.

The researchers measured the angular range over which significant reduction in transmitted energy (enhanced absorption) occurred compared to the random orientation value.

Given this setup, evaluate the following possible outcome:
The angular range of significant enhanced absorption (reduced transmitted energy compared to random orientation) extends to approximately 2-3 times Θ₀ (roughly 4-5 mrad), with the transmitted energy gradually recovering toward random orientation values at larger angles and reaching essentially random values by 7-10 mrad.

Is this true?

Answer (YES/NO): NO